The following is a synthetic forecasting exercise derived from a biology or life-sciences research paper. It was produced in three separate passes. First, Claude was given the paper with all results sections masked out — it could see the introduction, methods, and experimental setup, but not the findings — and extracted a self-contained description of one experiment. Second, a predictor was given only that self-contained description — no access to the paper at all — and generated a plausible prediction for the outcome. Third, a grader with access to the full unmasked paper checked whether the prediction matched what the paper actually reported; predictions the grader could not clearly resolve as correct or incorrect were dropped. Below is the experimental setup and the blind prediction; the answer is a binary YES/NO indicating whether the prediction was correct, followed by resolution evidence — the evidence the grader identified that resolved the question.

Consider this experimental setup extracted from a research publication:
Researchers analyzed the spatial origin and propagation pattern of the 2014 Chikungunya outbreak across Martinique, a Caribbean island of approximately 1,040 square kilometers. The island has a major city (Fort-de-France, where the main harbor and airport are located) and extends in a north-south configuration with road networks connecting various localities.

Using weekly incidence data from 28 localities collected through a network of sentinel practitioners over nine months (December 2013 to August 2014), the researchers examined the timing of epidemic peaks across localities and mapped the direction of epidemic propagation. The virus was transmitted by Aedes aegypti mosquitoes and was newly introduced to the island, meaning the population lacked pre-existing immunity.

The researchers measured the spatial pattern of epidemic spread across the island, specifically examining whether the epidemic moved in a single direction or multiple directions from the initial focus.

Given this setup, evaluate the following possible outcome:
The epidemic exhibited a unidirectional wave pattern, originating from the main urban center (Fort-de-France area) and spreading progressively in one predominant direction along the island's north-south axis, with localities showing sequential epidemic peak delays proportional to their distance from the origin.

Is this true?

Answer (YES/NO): NO